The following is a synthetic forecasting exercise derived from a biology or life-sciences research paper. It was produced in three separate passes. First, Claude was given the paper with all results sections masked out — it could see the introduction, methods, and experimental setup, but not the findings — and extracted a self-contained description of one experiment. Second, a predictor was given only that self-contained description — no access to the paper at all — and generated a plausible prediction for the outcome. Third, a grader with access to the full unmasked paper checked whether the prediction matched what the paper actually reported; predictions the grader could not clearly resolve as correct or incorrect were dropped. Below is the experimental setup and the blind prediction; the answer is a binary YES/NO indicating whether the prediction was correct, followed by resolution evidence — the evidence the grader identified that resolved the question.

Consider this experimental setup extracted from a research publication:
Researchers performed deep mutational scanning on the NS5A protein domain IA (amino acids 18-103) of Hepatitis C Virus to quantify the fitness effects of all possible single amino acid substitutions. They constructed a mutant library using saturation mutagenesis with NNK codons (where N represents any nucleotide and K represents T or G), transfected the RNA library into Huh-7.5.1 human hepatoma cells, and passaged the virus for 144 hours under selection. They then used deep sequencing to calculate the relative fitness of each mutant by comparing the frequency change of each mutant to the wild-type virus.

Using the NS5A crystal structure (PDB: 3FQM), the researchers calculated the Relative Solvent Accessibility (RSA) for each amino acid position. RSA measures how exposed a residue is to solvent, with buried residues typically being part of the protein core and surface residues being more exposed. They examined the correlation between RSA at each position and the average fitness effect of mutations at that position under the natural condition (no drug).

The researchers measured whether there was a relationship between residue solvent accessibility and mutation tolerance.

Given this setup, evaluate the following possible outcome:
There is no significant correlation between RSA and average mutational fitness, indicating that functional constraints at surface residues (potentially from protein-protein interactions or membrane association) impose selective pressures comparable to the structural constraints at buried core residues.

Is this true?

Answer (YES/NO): NO